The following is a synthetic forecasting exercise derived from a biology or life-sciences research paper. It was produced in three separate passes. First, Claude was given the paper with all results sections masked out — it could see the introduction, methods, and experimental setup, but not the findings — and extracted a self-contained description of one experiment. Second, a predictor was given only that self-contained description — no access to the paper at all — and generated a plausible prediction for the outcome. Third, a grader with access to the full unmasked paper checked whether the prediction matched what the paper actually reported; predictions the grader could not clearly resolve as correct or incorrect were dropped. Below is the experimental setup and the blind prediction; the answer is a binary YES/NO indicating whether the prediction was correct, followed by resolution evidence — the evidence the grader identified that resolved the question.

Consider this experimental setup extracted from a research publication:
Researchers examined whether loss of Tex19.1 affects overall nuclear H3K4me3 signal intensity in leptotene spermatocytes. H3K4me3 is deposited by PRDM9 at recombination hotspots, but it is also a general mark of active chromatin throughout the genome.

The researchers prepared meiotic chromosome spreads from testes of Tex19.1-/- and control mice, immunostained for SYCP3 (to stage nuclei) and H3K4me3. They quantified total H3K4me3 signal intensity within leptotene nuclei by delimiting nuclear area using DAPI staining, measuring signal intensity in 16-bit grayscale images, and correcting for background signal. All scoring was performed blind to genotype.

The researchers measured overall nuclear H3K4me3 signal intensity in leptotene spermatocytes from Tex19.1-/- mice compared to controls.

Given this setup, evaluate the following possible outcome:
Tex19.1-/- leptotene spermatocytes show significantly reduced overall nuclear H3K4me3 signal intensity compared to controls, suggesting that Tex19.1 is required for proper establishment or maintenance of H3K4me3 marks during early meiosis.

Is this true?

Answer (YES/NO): NO